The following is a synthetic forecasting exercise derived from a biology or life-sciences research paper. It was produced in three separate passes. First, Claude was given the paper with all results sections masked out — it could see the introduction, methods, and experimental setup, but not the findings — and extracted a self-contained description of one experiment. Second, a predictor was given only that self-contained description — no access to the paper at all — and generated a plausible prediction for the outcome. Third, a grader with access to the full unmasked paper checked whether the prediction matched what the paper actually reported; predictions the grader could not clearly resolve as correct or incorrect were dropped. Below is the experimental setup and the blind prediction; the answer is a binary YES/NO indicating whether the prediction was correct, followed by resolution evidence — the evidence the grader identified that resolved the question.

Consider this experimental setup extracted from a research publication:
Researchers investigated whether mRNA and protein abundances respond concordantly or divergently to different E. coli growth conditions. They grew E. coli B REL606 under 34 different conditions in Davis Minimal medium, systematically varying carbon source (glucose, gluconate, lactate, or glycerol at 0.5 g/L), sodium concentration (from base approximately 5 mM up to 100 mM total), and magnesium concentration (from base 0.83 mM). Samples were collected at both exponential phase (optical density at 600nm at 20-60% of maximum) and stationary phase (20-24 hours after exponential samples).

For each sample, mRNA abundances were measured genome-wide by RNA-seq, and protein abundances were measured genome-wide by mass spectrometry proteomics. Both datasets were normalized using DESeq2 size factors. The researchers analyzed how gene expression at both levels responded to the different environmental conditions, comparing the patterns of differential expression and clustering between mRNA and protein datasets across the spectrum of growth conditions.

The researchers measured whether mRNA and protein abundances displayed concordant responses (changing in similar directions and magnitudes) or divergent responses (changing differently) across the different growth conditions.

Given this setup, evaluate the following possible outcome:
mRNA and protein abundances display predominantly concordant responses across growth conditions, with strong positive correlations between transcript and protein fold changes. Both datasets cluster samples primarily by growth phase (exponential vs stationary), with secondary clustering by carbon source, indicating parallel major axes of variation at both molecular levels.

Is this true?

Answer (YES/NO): NO